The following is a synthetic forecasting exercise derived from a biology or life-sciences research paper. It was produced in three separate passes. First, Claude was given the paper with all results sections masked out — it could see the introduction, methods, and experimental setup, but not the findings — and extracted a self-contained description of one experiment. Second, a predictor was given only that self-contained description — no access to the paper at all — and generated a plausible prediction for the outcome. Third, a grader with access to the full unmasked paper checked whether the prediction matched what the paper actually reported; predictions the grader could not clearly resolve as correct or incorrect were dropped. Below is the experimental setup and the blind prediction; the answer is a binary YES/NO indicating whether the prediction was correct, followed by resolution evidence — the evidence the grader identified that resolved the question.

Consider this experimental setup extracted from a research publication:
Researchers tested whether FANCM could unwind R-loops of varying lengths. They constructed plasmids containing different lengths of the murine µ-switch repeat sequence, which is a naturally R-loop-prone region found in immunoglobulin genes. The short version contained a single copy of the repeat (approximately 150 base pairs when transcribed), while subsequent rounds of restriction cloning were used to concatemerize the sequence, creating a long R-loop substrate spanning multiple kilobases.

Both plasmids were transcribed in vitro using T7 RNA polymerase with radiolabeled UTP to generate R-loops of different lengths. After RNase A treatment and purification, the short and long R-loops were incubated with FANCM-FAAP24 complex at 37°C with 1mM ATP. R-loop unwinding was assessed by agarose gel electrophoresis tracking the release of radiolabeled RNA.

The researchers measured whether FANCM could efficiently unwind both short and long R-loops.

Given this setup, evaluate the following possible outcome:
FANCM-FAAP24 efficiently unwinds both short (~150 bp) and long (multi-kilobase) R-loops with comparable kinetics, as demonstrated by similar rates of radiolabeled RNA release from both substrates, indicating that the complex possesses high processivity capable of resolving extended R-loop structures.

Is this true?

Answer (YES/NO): NO